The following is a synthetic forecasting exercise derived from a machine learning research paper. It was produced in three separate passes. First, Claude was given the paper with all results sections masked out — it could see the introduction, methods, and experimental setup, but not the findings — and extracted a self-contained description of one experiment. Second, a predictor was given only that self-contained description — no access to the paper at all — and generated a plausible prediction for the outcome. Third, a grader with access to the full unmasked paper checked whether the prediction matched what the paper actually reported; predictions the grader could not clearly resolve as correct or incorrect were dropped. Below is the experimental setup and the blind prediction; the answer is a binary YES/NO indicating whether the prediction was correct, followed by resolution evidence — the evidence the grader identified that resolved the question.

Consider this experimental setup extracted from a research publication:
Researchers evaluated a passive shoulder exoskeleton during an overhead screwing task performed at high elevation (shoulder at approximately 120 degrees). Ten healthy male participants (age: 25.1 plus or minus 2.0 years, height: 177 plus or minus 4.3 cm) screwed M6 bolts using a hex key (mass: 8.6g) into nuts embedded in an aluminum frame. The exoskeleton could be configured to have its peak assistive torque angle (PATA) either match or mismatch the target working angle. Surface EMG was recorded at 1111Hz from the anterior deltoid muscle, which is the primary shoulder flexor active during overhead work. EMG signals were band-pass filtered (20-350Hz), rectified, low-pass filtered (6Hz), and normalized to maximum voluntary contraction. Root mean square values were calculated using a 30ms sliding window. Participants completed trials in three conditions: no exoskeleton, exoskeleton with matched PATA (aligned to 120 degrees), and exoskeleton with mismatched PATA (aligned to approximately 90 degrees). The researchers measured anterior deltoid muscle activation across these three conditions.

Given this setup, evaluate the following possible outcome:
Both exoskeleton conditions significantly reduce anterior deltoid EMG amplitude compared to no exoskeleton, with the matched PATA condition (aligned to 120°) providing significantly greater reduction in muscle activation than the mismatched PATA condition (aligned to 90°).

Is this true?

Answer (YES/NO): YES